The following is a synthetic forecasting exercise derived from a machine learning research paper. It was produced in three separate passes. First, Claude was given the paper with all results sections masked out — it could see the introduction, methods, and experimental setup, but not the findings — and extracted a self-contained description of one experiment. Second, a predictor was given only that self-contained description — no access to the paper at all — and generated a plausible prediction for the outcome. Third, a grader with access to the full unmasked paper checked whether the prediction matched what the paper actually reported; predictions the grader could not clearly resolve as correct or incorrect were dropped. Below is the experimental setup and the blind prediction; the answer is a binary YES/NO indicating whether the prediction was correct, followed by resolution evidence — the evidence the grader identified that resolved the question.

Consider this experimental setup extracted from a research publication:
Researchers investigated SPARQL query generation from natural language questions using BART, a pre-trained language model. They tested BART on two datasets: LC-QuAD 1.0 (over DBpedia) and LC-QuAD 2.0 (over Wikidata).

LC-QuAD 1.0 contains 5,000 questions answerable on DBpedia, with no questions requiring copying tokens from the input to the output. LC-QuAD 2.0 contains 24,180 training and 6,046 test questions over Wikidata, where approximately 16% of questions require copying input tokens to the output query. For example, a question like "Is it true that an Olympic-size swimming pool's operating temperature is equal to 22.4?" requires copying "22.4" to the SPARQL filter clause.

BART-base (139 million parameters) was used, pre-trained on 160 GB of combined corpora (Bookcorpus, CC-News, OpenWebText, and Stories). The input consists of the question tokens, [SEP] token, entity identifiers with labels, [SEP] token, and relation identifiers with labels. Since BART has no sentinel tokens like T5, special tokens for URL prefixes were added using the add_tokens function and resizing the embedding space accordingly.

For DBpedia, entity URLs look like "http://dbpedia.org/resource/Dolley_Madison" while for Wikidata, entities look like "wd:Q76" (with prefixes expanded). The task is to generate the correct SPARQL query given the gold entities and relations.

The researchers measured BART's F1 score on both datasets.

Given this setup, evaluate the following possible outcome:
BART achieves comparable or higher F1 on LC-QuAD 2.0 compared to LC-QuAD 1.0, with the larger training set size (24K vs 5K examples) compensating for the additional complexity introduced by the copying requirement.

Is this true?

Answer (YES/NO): NO